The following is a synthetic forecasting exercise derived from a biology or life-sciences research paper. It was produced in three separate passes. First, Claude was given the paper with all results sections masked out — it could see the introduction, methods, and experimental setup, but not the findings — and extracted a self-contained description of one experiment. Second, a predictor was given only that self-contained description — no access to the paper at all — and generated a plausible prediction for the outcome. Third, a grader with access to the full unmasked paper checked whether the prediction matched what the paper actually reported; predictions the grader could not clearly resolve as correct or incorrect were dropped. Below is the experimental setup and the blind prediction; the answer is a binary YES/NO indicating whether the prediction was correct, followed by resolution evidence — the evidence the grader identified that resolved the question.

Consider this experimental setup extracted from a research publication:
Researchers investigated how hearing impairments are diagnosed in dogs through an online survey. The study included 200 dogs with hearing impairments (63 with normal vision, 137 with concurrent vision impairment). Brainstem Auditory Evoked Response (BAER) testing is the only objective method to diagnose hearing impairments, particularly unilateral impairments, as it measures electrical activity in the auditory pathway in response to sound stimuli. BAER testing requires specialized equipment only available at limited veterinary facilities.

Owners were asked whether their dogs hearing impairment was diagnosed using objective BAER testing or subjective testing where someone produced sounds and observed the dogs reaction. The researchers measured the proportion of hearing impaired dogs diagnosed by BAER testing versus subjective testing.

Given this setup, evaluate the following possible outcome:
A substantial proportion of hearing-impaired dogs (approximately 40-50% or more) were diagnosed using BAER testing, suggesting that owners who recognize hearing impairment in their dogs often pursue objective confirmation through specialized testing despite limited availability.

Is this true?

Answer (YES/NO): NO